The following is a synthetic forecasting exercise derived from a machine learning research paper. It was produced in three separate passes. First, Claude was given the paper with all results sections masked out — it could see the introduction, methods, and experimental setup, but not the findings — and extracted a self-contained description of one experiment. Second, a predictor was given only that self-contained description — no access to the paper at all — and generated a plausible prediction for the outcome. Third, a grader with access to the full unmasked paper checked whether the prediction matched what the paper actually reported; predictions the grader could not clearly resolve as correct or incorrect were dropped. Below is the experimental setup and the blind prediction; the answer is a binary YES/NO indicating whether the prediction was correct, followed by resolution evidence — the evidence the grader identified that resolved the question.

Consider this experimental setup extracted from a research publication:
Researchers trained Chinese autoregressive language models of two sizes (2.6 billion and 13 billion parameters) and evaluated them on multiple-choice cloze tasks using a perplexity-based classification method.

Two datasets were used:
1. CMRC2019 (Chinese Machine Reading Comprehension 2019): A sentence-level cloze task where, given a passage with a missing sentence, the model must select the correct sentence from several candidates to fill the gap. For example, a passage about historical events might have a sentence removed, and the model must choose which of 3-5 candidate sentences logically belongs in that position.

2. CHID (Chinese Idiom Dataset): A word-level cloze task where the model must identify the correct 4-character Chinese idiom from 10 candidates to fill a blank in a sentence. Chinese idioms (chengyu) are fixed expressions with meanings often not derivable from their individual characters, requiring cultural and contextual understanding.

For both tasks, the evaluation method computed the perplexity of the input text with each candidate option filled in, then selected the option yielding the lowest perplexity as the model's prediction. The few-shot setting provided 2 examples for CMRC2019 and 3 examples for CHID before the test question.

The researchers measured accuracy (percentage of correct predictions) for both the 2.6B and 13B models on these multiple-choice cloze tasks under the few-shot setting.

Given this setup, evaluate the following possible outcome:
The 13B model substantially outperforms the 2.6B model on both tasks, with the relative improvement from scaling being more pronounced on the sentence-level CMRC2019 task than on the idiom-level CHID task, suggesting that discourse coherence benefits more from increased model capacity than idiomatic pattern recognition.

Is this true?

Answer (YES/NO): YES